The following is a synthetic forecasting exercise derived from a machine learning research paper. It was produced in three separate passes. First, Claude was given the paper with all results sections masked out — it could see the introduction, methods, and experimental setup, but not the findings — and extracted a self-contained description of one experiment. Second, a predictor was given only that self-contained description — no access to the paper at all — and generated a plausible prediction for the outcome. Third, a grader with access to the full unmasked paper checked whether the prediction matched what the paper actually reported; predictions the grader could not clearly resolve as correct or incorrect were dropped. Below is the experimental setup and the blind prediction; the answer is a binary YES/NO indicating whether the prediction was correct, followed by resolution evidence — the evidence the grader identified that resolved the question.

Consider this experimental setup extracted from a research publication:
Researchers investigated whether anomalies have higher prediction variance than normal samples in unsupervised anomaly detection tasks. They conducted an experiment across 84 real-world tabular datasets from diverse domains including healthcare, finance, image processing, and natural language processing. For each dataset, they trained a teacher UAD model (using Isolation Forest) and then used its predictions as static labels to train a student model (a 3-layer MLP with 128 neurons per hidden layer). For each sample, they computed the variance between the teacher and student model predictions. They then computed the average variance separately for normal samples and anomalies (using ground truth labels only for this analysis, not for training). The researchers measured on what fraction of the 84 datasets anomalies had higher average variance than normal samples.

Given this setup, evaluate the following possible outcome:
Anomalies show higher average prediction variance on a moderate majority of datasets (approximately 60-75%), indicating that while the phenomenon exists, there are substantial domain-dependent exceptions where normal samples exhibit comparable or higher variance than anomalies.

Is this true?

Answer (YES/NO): NO